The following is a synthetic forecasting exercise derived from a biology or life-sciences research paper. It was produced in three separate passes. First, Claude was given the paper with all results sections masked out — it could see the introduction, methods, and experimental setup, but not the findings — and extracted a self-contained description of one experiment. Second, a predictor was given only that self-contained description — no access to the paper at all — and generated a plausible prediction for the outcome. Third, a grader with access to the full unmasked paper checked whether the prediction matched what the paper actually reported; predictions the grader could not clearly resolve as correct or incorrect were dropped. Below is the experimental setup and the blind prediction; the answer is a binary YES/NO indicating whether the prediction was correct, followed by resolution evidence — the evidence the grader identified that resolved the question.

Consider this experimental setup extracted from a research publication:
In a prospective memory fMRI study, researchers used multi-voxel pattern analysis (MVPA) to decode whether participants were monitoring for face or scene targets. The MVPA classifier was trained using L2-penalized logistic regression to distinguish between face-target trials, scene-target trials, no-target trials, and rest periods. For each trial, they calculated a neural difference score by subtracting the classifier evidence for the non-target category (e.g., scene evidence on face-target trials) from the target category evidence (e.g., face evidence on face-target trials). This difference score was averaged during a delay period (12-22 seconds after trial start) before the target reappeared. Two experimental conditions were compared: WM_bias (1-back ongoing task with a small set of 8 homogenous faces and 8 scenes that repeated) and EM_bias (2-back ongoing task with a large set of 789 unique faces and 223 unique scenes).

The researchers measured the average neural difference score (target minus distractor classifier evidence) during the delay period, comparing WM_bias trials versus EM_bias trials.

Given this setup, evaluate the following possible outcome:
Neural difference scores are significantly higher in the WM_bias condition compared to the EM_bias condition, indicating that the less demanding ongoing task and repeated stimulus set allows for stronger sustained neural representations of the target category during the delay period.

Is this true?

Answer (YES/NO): YES